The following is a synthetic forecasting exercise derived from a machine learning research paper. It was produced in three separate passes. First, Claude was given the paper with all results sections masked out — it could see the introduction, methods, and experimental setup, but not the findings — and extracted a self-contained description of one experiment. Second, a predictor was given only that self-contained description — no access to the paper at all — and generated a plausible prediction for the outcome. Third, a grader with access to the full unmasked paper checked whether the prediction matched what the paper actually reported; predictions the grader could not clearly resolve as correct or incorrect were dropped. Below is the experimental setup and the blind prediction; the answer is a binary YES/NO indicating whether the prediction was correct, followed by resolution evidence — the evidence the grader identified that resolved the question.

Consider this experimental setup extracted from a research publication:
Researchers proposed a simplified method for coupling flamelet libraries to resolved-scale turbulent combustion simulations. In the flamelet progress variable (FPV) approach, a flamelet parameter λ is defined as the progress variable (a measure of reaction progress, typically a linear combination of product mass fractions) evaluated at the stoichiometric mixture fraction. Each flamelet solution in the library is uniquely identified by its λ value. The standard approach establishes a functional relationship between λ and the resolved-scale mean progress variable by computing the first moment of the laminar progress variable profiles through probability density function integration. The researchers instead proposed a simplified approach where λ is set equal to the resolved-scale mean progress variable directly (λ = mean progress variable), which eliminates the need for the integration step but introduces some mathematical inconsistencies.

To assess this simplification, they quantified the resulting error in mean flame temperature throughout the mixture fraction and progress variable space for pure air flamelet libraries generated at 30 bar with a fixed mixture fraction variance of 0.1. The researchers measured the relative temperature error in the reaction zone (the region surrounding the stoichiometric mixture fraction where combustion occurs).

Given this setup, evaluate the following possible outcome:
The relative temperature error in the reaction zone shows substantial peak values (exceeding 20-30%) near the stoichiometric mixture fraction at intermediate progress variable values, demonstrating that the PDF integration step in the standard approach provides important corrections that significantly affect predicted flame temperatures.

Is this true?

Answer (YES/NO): NO